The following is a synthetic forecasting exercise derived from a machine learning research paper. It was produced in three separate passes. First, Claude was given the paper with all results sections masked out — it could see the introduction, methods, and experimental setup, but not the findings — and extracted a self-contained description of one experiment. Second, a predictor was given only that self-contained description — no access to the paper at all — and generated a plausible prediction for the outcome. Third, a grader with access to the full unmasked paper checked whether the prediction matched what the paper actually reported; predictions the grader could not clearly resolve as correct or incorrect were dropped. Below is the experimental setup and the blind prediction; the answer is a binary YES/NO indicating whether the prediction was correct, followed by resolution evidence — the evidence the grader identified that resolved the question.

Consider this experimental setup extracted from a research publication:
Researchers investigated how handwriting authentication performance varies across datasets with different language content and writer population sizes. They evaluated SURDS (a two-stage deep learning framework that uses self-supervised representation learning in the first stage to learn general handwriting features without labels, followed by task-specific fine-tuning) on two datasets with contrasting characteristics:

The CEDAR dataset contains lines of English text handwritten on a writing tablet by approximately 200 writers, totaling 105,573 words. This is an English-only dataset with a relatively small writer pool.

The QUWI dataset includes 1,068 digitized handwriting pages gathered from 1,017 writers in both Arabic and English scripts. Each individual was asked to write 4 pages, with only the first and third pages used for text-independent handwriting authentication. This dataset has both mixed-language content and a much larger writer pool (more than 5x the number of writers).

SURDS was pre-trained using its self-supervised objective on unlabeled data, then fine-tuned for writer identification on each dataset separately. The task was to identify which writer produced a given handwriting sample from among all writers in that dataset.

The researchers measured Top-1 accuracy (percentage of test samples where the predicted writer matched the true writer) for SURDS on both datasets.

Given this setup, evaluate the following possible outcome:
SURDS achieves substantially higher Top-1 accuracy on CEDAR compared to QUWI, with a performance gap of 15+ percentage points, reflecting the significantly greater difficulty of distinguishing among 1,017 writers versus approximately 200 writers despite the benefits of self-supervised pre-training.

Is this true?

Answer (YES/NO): YES